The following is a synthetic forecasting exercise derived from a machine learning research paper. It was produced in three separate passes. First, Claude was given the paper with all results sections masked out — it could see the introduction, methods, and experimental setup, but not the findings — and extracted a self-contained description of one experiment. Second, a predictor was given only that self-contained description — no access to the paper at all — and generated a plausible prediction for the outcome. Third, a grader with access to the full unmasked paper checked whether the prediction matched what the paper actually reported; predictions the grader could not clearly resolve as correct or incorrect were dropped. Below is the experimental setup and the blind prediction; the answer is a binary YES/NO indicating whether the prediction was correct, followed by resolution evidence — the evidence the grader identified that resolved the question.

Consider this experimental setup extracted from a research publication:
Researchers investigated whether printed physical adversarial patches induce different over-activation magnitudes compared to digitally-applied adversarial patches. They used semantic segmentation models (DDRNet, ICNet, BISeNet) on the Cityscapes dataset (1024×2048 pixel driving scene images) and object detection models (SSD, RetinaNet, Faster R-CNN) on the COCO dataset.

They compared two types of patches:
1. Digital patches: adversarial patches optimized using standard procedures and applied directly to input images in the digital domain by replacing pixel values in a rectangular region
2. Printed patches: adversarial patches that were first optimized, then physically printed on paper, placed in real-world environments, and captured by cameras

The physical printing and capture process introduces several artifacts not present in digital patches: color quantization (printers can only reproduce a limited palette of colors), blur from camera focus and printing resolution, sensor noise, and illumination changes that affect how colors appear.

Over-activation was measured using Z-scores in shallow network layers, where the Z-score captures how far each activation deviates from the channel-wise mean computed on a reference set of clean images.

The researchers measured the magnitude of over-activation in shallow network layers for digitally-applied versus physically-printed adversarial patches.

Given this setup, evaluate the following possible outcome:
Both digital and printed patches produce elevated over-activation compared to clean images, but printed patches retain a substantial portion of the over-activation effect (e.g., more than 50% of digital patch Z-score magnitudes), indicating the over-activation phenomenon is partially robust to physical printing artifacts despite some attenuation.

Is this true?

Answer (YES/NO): YES